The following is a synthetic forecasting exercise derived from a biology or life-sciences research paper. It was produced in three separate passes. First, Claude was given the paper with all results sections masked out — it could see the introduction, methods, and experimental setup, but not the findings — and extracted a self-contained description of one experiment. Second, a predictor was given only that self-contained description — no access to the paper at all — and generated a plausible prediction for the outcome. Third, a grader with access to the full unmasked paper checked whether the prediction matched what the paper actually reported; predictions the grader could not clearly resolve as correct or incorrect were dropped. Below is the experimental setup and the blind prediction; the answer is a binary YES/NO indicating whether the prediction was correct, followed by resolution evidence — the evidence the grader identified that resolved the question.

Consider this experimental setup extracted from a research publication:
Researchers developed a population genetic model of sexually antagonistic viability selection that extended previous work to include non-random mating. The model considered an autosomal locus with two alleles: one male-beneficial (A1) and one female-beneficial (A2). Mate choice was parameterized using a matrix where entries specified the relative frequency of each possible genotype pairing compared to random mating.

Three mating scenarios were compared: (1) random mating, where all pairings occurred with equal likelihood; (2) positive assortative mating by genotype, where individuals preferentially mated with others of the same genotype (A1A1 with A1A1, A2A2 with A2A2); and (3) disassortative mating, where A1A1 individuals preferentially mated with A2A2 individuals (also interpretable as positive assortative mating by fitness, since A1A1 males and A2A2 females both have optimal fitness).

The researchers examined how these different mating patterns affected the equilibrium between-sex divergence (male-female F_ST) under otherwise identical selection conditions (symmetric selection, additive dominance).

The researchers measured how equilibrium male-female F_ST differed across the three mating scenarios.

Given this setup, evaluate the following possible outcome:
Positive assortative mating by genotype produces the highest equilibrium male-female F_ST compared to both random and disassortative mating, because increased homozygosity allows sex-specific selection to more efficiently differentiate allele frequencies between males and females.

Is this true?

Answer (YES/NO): NO